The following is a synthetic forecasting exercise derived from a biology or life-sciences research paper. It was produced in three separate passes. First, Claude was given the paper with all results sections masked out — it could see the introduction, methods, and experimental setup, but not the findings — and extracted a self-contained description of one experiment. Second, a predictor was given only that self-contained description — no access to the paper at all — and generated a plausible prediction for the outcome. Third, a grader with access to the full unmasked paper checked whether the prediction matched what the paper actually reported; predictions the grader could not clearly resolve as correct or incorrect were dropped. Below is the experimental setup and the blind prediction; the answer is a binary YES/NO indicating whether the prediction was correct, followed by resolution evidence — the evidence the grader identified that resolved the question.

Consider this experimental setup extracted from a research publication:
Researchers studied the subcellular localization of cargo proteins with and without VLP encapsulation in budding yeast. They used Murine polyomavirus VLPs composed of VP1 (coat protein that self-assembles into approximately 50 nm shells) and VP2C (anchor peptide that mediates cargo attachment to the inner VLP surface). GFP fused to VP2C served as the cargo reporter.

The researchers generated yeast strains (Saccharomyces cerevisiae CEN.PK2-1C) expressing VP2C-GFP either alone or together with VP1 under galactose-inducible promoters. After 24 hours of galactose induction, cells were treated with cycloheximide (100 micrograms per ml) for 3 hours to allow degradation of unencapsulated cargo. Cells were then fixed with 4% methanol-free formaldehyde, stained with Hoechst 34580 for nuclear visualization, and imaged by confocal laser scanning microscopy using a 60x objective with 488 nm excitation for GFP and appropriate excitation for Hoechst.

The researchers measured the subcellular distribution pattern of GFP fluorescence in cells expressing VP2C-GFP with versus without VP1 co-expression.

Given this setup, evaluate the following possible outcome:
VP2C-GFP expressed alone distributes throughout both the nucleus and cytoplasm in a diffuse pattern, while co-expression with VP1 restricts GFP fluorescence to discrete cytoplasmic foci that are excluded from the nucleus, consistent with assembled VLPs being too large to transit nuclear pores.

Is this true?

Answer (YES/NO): NO